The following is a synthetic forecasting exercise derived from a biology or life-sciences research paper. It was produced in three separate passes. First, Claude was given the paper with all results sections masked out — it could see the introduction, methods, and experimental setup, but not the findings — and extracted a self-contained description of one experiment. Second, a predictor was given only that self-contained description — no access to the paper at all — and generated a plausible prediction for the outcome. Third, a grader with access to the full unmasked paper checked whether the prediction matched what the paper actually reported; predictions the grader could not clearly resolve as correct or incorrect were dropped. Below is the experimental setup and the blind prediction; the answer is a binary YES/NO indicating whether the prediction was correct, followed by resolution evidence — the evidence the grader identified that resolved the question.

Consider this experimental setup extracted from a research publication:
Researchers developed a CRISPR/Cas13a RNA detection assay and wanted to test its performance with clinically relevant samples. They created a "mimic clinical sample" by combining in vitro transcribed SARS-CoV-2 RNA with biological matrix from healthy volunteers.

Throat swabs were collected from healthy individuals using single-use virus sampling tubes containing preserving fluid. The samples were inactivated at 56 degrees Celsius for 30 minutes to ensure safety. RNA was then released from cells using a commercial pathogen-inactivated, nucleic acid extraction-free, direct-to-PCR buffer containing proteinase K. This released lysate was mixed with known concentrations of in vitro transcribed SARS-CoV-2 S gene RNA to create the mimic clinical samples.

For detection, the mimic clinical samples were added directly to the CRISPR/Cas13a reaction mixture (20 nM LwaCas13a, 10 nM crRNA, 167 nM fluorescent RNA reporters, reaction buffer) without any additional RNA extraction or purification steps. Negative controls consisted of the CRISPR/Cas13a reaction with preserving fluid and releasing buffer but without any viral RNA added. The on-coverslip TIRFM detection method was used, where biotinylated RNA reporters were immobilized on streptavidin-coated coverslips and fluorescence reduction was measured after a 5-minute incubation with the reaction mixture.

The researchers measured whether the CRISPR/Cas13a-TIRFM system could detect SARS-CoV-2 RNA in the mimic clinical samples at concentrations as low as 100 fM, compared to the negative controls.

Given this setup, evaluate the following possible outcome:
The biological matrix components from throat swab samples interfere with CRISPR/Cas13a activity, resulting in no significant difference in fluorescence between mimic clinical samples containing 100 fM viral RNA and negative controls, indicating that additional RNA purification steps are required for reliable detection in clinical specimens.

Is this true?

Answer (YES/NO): NO